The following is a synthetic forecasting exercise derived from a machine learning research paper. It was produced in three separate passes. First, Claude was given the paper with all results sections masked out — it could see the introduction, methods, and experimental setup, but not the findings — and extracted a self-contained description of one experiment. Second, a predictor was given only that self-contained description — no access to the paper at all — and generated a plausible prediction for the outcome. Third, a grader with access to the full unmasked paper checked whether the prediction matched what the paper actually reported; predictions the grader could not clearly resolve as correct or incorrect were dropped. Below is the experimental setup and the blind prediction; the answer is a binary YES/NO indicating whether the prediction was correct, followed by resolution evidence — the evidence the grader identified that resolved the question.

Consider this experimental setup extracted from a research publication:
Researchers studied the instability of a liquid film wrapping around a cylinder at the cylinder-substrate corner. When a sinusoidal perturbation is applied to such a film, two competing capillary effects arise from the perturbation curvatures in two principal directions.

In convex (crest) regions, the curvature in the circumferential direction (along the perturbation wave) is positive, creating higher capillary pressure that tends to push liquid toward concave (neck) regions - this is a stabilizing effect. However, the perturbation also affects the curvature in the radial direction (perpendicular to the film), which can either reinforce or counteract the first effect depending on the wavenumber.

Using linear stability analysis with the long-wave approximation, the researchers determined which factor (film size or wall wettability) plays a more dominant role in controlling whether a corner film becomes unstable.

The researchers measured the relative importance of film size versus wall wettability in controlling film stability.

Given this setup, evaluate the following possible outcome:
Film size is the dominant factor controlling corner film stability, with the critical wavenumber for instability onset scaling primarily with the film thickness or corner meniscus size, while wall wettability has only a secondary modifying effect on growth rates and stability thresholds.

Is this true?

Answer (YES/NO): NO